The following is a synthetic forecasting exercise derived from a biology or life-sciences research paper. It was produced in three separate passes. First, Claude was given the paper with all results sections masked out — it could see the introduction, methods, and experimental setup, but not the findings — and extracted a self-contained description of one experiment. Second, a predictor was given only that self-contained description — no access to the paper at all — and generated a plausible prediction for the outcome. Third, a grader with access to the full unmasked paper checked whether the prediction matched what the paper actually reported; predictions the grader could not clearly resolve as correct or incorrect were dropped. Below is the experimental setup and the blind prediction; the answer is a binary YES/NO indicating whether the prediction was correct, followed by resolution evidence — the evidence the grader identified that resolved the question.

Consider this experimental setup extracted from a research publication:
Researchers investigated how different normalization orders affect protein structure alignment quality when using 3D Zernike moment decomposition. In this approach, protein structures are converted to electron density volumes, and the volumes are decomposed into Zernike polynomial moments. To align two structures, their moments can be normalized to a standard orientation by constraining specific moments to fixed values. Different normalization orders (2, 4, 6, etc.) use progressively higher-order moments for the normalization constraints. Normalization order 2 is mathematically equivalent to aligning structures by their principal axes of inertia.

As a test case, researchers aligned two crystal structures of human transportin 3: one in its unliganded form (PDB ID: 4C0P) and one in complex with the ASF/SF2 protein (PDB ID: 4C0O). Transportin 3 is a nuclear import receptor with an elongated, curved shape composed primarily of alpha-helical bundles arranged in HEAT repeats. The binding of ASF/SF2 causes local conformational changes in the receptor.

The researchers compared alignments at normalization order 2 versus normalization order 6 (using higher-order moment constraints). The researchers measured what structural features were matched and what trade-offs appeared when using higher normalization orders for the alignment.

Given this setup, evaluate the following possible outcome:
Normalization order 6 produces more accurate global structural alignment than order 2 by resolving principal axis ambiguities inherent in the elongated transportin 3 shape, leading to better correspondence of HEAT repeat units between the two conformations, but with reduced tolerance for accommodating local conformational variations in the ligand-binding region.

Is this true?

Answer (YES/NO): NO